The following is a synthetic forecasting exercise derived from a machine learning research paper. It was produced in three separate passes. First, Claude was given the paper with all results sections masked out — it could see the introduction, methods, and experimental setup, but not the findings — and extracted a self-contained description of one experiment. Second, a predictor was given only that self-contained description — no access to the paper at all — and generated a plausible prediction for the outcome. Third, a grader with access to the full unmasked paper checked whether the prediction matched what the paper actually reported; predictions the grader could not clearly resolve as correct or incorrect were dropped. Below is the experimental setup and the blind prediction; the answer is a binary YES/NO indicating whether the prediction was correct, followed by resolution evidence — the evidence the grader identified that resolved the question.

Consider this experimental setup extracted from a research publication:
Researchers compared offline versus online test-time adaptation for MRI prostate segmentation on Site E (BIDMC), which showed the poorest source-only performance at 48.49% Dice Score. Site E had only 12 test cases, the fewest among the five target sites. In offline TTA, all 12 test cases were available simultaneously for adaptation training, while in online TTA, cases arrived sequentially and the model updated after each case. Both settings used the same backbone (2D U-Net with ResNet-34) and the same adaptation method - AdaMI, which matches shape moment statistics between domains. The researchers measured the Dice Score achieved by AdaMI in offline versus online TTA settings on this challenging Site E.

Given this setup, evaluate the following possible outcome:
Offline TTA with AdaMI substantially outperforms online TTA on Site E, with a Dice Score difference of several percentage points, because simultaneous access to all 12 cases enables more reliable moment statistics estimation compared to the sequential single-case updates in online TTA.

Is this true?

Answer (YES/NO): YES